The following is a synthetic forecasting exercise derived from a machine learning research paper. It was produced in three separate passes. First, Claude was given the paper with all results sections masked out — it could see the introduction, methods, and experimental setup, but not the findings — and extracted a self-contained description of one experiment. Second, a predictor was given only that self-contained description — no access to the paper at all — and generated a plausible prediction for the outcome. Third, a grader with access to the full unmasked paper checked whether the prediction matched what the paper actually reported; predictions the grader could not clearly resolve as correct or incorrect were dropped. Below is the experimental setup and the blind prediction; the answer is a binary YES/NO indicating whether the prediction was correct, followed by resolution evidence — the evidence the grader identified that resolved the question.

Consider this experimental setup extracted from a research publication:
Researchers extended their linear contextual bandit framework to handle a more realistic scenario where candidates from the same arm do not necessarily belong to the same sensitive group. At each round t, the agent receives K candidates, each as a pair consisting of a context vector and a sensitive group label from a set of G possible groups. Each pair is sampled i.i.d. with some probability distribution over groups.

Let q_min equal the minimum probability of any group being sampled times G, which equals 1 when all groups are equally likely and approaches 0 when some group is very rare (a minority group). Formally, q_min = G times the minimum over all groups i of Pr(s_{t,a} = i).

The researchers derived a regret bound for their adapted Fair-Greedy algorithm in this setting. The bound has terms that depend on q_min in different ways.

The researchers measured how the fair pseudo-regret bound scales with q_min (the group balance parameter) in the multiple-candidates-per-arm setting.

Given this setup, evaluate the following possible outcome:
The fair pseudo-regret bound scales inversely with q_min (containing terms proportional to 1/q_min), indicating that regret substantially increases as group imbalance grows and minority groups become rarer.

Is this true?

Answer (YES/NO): NO